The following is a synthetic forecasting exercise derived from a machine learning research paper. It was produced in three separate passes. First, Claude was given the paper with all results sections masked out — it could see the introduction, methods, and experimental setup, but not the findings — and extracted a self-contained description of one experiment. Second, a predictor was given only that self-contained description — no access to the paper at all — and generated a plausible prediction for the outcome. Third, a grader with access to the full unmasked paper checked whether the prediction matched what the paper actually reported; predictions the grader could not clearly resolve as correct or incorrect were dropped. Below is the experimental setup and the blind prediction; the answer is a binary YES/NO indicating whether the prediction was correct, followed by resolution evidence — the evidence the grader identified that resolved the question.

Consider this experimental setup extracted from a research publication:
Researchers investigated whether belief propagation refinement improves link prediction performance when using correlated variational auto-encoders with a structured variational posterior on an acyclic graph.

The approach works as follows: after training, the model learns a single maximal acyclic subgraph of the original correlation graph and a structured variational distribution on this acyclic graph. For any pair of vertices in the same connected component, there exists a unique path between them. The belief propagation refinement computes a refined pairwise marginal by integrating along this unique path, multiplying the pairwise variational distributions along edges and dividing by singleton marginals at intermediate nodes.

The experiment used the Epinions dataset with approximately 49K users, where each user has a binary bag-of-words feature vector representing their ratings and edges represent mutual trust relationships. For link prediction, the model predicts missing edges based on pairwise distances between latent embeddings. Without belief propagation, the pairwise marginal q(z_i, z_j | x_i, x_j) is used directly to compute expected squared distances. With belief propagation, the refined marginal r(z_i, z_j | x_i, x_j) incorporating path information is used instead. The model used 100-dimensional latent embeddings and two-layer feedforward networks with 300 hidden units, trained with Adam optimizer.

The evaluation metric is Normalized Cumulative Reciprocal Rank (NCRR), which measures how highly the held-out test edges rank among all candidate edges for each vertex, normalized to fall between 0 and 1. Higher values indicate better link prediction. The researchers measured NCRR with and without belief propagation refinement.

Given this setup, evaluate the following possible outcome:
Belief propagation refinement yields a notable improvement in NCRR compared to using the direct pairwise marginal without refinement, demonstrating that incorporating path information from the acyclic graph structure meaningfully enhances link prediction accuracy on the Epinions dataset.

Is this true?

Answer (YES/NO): YES